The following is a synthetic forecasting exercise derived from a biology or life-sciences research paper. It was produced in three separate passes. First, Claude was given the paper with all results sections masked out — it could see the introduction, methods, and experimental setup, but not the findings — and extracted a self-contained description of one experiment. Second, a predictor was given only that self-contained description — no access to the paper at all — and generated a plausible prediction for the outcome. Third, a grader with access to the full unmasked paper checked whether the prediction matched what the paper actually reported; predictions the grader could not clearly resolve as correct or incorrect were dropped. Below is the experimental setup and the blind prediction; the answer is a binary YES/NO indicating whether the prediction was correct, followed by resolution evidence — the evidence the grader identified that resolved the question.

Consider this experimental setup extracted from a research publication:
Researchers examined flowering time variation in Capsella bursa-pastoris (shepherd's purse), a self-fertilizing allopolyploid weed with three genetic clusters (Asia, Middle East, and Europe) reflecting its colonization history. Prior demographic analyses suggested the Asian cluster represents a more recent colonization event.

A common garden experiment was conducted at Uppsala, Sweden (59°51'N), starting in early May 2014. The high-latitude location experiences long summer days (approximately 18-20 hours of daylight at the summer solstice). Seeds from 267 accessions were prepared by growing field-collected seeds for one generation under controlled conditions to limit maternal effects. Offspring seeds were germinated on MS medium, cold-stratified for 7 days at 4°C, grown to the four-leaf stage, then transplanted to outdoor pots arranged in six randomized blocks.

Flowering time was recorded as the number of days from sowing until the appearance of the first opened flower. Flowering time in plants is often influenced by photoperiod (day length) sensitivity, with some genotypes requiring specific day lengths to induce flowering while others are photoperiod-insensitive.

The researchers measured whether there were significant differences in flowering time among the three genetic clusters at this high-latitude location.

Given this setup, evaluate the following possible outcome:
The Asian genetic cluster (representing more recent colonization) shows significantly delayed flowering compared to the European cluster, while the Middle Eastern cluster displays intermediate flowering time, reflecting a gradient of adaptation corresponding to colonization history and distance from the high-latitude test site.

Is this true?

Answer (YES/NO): NO